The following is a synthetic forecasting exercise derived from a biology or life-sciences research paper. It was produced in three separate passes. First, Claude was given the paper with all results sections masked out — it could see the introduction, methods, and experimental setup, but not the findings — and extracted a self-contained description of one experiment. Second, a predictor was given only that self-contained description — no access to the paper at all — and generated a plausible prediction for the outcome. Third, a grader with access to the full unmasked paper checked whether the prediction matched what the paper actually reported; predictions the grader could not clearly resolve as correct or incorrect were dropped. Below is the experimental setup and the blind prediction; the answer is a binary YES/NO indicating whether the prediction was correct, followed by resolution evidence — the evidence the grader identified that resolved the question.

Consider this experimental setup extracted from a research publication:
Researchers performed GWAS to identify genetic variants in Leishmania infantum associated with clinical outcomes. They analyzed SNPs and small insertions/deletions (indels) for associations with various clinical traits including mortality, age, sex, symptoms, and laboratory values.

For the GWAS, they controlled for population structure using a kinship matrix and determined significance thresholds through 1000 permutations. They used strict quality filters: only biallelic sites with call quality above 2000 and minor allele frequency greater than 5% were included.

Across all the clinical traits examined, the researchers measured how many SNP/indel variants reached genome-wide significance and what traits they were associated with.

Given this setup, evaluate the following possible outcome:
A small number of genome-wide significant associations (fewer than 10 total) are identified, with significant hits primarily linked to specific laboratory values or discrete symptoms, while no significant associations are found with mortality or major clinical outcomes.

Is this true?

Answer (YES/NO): NO